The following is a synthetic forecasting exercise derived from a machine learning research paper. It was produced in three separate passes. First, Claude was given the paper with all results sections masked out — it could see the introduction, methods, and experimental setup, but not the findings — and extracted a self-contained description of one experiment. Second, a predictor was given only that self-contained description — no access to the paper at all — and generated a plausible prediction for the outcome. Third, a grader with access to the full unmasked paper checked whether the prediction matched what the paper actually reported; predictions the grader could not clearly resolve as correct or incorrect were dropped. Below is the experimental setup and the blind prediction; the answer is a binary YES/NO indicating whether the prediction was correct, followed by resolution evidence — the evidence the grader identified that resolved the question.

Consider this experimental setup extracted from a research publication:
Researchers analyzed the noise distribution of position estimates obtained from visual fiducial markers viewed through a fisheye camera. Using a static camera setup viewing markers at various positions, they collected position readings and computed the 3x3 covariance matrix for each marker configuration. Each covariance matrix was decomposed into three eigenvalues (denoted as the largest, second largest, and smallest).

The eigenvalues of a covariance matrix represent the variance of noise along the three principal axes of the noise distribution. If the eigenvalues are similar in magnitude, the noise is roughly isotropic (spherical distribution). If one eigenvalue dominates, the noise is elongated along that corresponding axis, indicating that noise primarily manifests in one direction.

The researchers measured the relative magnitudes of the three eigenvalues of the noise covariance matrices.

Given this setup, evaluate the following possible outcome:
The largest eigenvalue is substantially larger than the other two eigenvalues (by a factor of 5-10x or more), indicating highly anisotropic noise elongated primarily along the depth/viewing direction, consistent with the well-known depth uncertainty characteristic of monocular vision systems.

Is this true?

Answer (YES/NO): YES